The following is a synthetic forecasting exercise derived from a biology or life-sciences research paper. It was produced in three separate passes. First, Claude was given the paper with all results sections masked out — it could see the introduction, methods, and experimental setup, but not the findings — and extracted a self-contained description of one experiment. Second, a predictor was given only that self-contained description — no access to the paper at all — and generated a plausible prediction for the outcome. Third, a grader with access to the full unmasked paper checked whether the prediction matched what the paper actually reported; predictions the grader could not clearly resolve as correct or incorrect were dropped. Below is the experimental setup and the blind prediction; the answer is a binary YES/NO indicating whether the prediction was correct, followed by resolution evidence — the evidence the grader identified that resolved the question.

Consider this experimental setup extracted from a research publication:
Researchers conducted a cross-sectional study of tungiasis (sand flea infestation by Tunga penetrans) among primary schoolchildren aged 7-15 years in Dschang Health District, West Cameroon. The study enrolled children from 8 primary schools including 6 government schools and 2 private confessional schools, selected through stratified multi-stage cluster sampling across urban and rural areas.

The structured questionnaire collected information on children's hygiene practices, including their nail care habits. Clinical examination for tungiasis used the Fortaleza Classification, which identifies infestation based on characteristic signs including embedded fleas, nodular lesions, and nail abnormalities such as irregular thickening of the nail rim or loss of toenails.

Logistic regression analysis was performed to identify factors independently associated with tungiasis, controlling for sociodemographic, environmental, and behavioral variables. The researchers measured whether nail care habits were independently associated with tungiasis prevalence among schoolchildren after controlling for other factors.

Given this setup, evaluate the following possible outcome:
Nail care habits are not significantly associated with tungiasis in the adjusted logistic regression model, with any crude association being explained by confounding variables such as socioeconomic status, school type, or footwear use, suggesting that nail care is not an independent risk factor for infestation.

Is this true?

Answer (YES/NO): YES